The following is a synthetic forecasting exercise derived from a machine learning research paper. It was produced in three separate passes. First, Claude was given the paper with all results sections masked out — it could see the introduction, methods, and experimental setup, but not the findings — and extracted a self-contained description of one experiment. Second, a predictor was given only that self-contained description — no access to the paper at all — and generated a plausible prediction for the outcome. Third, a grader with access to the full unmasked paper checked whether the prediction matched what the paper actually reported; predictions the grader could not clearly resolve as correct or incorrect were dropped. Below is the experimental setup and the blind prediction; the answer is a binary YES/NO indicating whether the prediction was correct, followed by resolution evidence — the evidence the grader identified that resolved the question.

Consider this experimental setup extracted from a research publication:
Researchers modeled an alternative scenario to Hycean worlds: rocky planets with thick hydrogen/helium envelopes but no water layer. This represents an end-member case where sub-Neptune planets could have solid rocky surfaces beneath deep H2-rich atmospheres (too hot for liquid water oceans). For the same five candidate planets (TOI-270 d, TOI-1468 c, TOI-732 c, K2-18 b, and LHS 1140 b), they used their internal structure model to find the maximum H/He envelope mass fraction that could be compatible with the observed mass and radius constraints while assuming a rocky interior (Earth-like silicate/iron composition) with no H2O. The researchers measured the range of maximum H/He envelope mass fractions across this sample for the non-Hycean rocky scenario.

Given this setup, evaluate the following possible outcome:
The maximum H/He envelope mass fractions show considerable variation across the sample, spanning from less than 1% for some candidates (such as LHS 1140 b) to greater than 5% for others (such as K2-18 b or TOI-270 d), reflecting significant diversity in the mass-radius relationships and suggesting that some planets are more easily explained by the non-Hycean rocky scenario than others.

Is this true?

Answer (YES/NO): NO